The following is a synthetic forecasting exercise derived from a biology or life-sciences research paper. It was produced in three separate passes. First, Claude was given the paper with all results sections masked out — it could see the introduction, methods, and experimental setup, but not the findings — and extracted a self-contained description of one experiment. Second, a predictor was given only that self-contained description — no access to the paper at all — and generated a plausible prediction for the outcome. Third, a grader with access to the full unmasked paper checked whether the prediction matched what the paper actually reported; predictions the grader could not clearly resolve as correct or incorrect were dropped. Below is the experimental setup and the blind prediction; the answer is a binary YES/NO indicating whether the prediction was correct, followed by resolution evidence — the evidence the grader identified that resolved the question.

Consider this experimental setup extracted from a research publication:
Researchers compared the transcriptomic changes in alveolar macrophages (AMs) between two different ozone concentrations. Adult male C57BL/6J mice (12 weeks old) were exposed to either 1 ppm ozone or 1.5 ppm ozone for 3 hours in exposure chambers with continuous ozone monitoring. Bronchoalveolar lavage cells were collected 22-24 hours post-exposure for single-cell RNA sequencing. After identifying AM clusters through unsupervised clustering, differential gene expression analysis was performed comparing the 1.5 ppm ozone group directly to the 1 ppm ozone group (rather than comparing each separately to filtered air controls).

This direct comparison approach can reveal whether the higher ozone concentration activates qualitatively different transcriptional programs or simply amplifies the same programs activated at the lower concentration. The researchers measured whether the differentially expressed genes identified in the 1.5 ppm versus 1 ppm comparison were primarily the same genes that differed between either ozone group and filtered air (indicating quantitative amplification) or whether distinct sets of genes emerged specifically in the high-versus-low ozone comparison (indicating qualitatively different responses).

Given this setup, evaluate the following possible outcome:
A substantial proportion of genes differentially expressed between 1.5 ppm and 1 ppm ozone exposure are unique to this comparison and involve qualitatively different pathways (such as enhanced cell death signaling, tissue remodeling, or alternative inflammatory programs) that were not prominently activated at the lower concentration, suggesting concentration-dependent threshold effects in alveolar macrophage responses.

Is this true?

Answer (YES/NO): YES